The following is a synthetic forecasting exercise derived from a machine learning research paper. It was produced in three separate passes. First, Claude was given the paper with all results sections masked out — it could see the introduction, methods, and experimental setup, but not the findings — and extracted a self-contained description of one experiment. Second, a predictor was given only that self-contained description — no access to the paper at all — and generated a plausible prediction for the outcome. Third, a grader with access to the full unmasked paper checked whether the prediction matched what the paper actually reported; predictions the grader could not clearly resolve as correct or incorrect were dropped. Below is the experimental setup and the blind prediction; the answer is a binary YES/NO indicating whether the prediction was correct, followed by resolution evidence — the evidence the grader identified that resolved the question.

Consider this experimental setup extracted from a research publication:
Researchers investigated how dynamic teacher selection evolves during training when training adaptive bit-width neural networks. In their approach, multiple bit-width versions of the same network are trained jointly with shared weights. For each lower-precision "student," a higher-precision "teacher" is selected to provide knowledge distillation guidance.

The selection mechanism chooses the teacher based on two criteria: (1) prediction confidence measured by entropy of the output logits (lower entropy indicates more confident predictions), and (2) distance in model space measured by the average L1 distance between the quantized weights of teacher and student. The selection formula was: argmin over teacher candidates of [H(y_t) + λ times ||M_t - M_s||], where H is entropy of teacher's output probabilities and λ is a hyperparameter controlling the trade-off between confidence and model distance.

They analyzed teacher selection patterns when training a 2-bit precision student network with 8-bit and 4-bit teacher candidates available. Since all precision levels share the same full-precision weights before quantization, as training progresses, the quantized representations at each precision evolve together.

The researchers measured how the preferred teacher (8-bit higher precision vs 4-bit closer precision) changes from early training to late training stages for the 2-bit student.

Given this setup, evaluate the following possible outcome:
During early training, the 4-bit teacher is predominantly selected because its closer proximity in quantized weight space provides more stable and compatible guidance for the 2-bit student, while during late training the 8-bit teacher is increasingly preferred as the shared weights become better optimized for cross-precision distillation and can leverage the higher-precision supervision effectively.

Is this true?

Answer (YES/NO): NO